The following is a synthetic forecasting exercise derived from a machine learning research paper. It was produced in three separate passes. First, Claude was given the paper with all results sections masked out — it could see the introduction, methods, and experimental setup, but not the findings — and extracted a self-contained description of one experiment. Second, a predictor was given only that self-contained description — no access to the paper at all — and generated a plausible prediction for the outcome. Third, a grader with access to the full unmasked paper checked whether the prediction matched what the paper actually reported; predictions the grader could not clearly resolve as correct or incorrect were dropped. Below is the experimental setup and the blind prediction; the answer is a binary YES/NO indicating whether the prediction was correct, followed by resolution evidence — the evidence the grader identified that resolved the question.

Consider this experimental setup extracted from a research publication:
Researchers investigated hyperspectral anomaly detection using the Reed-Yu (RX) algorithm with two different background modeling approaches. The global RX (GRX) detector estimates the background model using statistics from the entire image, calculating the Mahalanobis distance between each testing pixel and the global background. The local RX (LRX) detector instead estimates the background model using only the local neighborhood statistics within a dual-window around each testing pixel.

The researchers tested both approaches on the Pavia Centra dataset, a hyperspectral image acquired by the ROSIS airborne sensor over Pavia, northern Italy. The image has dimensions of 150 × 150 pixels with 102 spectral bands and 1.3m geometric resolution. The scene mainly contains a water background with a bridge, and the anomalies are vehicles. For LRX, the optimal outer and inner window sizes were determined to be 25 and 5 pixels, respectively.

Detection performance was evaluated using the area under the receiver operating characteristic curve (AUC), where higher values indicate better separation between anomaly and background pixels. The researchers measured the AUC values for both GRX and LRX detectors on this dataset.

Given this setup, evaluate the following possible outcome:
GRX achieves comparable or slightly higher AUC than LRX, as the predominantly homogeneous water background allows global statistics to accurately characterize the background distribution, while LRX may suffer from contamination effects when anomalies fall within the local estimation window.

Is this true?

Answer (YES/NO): NO